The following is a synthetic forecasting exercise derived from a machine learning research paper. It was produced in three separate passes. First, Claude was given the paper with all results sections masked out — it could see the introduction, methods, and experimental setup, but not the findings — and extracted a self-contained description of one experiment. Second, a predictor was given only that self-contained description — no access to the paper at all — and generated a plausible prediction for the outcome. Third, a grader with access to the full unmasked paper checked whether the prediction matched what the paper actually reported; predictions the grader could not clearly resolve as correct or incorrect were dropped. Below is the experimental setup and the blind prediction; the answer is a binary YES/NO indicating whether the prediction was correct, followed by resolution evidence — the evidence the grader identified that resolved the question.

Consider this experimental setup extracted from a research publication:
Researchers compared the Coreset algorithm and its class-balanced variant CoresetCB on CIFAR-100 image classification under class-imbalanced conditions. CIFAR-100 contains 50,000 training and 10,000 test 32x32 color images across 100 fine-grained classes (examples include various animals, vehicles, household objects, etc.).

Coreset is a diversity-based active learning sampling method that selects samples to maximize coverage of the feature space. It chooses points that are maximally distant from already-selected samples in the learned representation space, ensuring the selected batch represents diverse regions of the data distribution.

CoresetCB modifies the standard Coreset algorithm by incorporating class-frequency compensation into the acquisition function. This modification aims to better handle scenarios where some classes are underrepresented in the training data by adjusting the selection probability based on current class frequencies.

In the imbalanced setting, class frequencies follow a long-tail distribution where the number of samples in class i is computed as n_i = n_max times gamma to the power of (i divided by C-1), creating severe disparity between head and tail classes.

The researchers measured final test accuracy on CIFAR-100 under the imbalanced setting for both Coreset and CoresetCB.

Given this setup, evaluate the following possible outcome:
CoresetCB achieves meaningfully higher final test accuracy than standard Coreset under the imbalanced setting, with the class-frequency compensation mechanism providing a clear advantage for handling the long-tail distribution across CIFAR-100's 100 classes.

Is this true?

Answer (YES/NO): NO